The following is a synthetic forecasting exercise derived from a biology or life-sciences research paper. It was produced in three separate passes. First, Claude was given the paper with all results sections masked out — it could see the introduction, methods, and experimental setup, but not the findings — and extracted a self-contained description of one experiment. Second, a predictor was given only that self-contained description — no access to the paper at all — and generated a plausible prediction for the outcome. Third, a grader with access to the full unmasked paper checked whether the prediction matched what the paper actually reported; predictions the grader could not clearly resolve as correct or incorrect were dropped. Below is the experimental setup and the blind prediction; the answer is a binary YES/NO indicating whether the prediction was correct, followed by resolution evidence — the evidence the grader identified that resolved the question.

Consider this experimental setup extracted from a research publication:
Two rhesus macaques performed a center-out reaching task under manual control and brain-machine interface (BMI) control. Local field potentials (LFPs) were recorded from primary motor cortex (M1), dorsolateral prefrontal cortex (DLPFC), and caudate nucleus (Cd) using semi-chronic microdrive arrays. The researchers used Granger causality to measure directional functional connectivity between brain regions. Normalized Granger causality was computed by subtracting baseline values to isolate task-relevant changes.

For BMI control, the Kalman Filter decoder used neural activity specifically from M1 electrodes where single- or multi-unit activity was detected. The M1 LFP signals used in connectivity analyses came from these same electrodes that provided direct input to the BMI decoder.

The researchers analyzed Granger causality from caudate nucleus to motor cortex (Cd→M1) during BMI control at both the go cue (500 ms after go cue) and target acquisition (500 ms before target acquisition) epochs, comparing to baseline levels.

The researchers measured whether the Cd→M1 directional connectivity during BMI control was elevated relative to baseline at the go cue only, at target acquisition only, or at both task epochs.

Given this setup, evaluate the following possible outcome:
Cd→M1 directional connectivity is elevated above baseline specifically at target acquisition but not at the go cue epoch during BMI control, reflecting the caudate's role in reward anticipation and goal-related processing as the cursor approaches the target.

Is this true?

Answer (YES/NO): NO